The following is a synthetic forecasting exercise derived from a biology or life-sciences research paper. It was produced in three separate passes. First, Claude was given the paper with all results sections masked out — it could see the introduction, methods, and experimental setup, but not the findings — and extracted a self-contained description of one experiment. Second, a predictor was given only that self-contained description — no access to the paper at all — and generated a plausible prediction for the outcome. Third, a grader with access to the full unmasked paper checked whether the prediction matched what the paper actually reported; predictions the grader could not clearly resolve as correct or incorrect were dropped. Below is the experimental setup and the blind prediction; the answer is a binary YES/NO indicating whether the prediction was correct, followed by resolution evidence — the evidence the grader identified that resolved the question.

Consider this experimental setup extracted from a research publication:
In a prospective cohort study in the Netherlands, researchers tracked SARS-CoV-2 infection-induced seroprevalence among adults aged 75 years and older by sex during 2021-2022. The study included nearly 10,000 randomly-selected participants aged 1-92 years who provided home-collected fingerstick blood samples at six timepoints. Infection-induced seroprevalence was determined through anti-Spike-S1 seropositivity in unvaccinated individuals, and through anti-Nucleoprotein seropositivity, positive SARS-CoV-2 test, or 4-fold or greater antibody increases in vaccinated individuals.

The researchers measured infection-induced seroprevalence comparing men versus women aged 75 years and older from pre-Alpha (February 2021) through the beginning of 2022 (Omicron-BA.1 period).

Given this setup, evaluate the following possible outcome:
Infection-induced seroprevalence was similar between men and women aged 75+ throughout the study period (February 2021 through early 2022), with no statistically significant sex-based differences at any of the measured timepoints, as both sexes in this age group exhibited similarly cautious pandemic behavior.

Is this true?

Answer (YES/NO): NO